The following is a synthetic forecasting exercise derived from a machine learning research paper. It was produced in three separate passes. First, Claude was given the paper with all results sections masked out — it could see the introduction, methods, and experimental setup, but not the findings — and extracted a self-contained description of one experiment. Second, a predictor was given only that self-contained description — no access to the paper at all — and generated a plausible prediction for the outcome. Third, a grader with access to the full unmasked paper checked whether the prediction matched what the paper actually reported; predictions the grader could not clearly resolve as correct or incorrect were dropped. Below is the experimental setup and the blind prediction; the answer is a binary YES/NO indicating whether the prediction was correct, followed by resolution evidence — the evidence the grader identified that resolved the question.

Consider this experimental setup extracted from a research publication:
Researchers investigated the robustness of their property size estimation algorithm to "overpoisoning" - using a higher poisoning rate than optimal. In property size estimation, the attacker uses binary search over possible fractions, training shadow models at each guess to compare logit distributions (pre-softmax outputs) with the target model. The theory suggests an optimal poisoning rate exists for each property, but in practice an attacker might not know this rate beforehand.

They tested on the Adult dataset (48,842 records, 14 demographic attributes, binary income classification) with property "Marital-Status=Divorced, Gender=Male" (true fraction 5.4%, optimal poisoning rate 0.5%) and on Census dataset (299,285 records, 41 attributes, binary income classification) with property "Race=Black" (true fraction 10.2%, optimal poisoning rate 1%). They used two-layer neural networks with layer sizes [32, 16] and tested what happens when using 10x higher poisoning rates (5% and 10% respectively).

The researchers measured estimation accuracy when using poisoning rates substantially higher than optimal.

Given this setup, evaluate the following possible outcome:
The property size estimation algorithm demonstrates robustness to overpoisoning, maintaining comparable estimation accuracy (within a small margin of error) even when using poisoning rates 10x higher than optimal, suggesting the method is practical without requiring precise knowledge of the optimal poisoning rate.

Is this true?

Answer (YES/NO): YES